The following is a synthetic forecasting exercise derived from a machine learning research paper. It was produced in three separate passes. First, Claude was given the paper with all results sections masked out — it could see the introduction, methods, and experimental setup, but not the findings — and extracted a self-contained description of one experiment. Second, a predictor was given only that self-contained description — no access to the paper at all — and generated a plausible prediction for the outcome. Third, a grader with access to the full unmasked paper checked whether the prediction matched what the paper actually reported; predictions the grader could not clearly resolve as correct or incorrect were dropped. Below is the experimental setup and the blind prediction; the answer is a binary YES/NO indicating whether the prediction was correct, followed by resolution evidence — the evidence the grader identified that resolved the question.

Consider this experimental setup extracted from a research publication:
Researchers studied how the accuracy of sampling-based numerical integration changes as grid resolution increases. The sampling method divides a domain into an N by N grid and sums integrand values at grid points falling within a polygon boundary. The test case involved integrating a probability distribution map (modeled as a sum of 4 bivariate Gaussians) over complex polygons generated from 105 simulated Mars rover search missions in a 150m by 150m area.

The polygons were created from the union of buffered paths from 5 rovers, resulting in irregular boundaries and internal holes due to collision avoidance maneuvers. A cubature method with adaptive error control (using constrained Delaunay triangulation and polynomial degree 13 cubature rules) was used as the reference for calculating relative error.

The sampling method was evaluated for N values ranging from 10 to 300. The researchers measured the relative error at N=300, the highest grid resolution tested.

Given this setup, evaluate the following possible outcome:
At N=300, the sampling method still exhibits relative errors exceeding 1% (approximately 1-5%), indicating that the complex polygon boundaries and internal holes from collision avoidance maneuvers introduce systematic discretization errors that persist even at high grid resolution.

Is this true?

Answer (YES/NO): NO